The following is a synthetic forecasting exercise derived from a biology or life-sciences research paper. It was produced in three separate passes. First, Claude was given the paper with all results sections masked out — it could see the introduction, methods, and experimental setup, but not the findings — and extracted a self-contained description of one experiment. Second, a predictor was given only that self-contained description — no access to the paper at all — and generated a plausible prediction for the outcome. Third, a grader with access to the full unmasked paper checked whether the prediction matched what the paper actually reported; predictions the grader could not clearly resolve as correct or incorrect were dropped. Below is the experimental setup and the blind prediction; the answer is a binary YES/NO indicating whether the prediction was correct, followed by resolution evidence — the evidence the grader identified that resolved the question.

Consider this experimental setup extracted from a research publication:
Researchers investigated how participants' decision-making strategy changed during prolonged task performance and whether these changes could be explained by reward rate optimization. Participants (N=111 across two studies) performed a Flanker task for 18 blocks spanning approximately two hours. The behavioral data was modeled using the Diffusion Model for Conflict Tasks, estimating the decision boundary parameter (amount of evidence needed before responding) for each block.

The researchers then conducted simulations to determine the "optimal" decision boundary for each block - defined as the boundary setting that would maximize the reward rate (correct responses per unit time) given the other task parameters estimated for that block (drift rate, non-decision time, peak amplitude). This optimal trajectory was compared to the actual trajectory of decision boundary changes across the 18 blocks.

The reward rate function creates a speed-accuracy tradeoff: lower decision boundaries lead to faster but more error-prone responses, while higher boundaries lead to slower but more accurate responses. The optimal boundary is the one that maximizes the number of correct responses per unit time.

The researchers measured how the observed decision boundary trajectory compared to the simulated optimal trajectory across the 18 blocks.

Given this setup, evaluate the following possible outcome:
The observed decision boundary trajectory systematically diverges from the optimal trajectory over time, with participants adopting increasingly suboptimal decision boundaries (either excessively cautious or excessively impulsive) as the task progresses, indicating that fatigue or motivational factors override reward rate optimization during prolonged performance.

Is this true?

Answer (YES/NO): NO